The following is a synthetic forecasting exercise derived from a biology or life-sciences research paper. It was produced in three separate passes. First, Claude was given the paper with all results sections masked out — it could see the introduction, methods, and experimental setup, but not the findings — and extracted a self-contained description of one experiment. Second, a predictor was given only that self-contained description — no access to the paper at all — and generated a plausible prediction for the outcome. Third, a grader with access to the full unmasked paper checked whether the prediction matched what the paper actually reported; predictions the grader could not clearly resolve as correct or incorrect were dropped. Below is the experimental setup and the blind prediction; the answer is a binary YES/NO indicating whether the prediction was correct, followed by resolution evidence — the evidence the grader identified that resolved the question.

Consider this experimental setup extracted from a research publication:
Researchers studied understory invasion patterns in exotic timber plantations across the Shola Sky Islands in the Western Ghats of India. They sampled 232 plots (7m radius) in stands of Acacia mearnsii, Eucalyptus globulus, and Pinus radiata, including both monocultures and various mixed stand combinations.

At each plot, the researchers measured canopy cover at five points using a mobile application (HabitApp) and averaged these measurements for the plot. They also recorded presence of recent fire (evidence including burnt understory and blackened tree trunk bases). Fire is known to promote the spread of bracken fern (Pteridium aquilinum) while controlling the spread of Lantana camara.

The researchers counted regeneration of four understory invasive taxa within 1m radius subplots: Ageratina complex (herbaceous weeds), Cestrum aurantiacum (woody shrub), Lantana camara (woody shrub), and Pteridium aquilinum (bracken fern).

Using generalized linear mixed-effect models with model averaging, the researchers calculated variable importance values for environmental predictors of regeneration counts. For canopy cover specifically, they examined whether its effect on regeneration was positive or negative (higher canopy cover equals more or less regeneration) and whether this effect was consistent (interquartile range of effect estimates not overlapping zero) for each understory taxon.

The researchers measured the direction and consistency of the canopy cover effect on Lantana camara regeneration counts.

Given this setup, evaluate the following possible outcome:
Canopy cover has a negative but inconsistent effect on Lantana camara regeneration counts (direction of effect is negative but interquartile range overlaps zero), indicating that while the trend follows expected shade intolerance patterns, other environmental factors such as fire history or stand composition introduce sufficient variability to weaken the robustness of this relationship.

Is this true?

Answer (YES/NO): NO